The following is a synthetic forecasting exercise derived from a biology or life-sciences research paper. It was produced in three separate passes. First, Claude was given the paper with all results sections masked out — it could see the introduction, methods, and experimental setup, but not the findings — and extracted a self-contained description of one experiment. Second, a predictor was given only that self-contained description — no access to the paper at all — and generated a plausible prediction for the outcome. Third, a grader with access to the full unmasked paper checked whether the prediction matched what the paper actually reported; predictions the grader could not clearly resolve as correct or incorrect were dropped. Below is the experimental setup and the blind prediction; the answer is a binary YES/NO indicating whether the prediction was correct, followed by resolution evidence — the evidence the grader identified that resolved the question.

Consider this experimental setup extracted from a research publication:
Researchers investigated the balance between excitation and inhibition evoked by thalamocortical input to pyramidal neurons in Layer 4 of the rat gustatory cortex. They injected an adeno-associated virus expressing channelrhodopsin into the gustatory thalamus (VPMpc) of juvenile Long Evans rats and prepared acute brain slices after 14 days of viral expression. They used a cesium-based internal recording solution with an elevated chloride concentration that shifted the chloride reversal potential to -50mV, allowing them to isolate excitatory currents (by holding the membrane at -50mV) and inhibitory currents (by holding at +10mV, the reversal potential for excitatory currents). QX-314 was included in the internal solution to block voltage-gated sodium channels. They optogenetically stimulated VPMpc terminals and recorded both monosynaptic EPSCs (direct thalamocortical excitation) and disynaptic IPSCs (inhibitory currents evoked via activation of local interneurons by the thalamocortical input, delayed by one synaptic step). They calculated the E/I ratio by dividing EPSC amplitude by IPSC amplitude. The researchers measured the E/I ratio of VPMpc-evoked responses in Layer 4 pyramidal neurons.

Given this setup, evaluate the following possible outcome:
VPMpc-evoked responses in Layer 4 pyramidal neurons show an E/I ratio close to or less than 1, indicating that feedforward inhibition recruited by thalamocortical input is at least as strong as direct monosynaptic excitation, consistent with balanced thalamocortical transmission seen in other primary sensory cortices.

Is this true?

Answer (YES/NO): YES